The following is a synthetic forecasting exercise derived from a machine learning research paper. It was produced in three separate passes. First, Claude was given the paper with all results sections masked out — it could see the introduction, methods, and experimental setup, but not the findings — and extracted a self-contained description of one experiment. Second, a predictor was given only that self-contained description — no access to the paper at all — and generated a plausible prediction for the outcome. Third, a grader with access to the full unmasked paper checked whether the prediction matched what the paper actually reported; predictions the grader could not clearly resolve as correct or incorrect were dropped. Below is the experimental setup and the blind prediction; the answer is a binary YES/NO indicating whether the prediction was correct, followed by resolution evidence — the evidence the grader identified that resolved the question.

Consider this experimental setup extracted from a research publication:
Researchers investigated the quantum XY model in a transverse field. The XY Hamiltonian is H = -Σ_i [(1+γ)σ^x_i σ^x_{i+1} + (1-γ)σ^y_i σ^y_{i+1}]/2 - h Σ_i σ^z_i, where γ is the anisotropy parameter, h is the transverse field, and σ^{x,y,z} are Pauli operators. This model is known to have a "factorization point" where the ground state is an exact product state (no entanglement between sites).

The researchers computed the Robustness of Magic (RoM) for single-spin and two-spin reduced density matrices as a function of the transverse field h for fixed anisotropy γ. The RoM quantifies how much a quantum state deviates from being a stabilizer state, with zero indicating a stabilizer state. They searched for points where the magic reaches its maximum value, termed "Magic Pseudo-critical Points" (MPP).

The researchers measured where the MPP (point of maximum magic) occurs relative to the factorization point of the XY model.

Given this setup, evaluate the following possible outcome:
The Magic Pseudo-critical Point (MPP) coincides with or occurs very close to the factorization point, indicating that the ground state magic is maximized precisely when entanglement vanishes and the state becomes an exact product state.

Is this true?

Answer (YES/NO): YES